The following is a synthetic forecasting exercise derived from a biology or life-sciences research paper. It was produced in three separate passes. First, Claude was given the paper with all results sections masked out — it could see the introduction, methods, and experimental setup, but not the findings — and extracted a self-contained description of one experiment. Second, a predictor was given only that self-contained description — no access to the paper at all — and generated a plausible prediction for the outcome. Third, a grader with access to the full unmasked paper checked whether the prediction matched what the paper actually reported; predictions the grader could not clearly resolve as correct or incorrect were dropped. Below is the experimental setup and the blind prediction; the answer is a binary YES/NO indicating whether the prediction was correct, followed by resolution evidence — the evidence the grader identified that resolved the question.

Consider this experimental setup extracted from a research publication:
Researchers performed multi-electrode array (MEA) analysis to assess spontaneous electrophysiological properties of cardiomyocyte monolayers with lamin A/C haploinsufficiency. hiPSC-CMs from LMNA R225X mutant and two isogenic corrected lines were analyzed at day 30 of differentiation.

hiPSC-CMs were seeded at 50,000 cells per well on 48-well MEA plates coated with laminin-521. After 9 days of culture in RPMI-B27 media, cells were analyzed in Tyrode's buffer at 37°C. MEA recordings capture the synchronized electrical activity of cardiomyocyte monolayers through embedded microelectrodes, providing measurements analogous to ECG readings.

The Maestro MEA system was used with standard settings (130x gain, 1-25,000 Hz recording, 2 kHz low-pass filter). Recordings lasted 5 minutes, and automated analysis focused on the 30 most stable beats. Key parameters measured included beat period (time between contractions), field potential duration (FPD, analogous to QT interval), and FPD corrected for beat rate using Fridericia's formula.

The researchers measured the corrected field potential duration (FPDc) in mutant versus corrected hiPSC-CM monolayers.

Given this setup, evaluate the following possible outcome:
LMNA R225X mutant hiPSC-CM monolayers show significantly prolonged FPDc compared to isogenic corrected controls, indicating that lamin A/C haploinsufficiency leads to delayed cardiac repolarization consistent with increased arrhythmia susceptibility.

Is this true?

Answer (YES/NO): YES